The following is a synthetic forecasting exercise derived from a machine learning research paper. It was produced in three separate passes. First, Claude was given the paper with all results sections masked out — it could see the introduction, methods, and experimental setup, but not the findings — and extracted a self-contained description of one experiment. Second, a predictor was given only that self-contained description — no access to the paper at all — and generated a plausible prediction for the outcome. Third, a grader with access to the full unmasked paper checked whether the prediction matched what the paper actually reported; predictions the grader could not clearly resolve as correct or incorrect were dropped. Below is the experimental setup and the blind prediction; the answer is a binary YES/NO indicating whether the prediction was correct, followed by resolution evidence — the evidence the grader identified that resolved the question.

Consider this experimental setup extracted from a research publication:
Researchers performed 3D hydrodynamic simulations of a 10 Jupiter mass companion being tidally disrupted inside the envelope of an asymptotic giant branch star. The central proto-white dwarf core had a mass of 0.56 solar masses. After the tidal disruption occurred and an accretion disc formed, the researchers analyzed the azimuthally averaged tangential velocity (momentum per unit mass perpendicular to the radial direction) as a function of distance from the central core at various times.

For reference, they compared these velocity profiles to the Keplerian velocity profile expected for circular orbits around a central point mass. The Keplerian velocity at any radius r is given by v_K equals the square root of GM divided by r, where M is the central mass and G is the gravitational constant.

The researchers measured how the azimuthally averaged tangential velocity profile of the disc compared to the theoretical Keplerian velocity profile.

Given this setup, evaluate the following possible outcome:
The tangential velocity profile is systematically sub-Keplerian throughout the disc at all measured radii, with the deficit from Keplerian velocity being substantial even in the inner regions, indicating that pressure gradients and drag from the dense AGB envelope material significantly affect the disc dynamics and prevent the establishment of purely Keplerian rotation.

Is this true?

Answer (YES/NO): NO